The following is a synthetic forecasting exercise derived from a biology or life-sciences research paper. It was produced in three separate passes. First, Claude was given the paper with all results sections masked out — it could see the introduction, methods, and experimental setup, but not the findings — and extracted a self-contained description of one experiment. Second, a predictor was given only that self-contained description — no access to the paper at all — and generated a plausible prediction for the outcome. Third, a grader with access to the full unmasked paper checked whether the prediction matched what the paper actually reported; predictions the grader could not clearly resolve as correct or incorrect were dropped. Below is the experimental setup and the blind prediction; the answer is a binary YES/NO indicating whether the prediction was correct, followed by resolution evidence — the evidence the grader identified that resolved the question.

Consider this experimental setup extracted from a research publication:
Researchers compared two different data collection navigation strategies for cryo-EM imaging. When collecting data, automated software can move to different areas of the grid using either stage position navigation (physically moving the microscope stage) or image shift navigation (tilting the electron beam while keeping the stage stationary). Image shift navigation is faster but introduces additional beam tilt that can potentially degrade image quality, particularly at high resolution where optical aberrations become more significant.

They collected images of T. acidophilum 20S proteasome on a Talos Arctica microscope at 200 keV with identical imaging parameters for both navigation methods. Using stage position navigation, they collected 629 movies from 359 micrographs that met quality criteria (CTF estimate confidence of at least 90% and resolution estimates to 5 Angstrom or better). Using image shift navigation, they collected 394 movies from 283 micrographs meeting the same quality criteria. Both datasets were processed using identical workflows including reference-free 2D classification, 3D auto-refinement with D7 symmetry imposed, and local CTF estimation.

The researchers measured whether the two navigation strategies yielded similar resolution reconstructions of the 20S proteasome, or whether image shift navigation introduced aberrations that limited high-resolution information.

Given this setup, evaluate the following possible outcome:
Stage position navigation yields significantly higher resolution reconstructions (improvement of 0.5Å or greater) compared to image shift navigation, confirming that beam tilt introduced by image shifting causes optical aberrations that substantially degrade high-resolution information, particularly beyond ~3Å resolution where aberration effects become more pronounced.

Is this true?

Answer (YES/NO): NO